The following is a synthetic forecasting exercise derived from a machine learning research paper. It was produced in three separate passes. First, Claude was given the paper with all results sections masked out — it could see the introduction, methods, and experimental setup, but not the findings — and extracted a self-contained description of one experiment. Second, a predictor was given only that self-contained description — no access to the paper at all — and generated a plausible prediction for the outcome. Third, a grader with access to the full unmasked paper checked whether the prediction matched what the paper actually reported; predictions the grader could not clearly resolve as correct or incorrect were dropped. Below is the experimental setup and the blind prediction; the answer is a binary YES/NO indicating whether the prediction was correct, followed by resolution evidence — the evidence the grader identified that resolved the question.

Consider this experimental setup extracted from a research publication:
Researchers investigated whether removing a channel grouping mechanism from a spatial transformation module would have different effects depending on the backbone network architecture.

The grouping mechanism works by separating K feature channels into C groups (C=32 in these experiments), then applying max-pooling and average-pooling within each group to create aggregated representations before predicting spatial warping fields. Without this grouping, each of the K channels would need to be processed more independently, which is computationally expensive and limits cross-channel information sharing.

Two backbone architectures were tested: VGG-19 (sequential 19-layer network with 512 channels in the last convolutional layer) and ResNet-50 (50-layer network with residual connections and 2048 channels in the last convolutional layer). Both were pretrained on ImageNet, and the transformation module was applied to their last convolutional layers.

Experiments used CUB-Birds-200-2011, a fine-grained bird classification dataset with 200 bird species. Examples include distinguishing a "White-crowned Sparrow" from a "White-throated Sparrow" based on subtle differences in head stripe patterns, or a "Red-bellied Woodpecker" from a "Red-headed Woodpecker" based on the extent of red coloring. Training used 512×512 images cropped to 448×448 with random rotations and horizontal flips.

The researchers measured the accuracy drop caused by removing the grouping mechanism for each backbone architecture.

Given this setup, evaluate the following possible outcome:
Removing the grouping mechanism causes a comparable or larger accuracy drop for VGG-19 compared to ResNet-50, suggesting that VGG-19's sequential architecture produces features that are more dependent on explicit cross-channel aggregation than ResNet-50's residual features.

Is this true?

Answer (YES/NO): NO